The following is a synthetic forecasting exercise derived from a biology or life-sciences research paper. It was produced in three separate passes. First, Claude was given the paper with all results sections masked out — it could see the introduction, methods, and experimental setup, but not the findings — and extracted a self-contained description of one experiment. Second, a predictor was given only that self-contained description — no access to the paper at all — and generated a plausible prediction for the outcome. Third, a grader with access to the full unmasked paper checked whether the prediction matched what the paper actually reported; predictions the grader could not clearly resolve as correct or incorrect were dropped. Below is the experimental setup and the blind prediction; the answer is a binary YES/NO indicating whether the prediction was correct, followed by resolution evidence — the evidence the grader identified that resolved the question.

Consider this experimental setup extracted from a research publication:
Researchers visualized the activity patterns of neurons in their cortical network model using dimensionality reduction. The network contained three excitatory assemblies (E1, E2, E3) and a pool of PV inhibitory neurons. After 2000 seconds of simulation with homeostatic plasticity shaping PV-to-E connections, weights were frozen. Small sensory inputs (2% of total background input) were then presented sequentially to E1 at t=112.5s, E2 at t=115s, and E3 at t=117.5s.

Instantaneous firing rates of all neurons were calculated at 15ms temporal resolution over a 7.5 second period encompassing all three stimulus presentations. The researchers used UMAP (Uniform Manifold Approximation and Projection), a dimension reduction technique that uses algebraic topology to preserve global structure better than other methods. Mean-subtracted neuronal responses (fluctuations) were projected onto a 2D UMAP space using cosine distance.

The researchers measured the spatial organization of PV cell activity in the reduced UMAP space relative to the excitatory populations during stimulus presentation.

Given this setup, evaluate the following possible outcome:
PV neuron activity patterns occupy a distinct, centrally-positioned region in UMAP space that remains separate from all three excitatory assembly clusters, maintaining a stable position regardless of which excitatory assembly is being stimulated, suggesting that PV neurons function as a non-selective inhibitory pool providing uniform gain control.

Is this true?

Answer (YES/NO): NO